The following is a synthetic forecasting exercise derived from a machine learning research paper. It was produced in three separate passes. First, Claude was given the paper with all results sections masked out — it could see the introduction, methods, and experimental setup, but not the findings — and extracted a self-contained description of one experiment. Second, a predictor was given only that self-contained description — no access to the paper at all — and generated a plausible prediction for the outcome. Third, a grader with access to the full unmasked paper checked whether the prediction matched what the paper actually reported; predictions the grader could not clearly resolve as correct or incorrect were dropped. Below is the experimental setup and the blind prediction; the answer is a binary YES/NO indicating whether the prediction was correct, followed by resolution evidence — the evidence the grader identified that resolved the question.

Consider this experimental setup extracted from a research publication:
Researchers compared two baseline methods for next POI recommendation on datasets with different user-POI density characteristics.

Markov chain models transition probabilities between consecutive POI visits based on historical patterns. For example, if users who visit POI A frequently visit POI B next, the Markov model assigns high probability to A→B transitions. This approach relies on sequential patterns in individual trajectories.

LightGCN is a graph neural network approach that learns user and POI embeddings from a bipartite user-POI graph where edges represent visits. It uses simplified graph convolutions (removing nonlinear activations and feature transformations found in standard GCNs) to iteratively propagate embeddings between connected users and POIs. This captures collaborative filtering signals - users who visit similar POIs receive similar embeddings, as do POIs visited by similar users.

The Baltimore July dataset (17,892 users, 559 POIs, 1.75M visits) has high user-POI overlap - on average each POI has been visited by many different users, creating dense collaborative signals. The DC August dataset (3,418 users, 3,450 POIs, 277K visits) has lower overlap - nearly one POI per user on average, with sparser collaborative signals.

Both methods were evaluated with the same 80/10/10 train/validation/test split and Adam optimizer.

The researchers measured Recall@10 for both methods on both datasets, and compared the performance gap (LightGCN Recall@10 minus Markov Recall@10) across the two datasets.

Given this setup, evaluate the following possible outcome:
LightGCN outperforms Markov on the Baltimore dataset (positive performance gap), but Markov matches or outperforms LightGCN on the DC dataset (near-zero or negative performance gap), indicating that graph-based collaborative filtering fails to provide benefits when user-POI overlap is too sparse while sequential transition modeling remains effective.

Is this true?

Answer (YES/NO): NO